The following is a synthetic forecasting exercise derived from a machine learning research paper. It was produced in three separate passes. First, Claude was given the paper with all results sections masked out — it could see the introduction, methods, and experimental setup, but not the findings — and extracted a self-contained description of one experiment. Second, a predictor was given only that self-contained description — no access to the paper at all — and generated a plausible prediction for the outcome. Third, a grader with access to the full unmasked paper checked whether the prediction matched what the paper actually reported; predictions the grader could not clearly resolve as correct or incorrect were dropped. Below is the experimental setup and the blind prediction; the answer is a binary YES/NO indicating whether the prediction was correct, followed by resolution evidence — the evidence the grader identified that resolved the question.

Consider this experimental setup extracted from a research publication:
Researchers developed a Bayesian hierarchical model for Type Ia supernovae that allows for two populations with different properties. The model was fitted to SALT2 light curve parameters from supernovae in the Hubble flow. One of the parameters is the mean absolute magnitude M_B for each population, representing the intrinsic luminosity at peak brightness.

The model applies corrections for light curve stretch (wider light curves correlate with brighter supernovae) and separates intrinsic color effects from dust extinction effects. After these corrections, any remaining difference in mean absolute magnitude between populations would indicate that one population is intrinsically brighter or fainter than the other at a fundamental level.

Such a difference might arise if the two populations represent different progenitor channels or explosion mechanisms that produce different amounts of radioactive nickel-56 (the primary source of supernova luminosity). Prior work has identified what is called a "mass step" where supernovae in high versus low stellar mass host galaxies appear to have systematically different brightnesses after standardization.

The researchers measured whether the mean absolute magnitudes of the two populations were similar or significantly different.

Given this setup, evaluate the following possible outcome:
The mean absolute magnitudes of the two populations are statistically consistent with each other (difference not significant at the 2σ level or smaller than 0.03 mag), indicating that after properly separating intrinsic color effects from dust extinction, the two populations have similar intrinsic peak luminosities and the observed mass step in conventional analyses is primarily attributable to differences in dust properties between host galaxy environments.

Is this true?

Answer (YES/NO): NO